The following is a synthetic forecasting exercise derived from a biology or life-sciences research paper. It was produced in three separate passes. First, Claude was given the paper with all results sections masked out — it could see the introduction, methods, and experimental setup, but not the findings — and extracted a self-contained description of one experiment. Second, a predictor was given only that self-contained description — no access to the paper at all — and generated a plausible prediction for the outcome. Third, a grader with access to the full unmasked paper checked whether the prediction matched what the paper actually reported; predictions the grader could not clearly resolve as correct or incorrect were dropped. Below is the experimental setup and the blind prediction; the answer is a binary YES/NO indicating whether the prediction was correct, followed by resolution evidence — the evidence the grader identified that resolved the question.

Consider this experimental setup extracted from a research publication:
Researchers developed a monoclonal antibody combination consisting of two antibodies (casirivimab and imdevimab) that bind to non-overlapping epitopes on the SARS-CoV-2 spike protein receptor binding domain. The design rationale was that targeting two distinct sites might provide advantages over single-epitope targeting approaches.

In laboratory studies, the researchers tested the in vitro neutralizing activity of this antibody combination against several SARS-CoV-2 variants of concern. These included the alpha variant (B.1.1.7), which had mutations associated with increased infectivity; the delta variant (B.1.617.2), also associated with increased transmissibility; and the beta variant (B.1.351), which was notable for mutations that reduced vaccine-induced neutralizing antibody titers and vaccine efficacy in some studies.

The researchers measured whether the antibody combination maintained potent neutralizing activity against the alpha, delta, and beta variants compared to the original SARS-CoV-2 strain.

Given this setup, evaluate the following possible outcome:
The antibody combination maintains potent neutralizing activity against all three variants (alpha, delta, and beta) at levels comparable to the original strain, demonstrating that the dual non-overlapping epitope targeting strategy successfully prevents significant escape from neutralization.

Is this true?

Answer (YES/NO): YES